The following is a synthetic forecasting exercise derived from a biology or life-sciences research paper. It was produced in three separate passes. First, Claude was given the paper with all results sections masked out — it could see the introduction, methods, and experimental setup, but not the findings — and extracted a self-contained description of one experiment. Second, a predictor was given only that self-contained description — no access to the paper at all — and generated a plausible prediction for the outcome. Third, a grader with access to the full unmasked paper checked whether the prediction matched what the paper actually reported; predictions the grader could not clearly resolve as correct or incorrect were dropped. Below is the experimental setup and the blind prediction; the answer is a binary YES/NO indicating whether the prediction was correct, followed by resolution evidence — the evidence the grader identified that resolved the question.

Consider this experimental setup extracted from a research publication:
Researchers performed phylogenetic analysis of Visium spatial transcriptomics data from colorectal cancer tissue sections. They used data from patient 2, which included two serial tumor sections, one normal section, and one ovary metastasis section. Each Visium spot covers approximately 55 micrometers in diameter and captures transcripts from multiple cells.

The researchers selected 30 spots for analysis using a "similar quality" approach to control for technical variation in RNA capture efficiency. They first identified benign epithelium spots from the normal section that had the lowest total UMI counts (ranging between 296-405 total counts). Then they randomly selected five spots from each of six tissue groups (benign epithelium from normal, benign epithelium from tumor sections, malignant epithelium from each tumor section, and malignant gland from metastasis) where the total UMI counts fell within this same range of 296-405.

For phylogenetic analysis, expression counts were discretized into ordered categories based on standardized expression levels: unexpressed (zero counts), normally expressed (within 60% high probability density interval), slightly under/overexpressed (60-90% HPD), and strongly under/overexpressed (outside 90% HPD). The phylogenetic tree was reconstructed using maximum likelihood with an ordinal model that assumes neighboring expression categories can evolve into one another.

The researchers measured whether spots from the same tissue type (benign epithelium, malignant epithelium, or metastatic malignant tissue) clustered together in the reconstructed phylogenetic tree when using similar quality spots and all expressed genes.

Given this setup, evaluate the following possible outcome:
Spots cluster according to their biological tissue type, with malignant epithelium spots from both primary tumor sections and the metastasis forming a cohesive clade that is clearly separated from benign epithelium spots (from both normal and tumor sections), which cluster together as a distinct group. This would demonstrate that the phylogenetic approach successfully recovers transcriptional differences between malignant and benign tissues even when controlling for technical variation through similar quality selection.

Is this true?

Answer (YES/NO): NO